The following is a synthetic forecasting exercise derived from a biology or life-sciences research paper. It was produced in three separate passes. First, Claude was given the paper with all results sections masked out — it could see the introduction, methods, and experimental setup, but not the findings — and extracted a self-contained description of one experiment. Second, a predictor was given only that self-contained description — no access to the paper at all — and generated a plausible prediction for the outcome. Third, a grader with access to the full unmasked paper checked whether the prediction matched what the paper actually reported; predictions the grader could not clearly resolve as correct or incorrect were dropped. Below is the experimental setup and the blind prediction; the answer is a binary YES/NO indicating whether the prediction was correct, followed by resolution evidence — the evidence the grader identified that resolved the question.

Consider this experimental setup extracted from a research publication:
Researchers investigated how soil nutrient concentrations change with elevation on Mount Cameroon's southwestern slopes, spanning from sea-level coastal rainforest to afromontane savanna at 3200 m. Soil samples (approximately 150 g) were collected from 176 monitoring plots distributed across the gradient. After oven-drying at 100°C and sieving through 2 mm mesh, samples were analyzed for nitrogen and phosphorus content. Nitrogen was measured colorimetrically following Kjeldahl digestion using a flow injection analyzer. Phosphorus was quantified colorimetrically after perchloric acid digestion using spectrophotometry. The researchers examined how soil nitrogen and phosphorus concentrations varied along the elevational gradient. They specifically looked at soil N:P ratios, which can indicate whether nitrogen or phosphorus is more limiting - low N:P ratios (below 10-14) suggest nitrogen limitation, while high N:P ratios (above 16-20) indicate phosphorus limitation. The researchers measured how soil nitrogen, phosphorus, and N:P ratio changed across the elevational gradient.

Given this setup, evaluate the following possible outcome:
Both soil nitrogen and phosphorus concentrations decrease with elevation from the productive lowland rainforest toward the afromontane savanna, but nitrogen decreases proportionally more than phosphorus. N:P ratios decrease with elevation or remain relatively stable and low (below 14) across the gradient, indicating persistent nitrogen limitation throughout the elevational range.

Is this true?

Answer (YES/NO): NO